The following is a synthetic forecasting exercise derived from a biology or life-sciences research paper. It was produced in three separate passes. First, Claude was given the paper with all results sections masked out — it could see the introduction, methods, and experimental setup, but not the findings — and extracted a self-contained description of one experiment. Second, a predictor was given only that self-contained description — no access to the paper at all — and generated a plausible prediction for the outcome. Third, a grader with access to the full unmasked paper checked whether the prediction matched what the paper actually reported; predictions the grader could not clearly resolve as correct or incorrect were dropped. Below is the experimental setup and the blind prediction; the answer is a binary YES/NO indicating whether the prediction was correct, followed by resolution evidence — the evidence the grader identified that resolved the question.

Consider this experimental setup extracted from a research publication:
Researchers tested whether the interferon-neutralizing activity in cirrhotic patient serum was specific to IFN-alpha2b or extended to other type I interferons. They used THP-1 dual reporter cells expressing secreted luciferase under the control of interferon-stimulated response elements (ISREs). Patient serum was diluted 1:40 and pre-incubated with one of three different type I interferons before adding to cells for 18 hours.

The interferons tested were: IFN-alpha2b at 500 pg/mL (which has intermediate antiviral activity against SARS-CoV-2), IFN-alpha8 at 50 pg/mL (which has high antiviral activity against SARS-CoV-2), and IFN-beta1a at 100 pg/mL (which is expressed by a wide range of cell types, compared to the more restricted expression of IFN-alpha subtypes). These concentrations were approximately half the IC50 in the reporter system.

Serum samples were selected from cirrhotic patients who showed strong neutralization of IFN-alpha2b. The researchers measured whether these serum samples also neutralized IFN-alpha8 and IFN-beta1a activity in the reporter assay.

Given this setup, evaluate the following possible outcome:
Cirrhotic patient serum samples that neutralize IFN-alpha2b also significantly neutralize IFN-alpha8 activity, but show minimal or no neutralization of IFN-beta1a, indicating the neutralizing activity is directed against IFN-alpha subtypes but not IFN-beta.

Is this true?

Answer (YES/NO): YES